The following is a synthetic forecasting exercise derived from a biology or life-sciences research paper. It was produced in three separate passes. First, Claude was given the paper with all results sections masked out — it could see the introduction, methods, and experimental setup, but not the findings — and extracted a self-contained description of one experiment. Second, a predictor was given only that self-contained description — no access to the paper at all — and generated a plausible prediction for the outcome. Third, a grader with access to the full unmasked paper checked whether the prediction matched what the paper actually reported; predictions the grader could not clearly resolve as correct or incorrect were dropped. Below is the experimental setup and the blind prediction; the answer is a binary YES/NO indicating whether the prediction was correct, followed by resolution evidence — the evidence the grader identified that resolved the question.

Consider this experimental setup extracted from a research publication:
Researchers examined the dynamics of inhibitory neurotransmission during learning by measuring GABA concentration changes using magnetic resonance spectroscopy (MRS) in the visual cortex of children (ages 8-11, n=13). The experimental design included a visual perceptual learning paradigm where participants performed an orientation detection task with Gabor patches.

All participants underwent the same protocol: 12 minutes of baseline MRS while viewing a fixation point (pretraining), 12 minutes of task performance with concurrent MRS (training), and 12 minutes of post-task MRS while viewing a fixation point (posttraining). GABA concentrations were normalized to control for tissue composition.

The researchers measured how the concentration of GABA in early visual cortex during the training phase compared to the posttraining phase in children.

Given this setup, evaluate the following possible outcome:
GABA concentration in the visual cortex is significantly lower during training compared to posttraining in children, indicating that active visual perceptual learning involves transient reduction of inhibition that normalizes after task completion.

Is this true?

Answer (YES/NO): YES